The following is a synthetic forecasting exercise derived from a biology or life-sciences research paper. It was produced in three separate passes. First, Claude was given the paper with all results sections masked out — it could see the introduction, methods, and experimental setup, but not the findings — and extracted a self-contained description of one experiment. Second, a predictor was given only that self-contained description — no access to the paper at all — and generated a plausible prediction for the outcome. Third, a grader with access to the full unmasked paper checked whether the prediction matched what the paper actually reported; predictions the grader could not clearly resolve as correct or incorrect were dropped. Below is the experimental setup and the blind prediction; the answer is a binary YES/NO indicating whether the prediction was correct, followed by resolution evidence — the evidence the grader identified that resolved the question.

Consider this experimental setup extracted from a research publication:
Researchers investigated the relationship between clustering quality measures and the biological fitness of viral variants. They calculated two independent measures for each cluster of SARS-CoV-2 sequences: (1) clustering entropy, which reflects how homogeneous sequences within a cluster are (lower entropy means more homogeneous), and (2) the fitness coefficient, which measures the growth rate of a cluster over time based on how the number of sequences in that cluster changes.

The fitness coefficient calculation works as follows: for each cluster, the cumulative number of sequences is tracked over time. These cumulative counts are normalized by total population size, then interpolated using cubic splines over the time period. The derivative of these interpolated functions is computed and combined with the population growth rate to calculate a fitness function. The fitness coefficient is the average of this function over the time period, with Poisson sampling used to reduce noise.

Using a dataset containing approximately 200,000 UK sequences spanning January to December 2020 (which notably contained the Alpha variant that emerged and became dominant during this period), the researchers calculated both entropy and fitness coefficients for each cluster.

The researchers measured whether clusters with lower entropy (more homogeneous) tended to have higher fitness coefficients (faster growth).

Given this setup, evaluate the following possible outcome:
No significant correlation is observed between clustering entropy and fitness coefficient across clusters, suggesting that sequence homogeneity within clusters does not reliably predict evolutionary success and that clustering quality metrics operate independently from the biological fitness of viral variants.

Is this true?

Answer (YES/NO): NO